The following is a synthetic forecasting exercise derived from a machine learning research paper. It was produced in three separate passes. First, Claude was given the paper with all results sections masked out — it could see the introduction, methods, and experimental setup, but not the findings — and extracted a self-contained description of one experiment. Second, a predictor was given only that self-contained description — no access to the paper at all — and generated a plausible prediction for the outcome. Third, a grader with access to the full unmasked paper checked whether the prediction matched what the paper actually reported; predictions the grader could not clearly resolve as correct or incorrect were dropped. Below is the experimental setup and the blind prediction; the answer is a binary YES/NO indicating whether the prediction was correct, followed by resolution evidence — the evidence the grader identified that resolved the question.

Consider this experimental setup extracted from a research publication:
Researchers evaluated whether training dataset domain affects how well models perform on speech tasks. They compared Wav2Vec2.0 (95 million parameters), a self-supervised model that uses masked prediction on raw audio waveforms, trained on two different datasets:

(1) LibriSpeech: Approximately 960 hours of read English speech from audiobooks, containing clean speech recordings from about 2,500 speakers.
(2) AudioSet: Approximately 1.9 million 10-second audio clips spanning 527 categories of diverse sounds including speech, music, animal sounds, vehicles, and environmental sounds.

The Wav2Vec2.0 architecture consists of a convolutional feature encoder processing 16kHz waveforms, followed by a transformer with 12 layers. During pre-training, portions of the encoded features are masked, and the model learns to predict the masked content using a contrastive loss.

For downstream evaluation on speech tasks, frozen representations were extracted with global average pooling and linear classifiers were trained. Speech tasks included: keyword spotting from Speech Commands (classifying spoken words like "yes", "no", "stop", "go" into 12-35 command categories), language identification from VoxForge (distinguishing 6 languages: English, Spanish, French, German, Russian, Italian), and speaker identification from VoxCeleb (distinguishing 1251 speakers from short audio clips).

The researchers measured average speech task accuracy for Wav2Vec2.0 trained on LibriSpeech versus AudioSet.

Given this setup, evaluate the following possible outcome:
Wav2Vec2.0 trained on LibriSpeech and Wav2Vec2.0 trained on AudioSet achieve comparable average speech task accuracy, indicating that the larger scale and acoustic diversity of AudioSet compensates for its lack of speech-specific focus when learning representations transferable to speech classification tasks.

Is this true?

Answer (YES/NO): NO